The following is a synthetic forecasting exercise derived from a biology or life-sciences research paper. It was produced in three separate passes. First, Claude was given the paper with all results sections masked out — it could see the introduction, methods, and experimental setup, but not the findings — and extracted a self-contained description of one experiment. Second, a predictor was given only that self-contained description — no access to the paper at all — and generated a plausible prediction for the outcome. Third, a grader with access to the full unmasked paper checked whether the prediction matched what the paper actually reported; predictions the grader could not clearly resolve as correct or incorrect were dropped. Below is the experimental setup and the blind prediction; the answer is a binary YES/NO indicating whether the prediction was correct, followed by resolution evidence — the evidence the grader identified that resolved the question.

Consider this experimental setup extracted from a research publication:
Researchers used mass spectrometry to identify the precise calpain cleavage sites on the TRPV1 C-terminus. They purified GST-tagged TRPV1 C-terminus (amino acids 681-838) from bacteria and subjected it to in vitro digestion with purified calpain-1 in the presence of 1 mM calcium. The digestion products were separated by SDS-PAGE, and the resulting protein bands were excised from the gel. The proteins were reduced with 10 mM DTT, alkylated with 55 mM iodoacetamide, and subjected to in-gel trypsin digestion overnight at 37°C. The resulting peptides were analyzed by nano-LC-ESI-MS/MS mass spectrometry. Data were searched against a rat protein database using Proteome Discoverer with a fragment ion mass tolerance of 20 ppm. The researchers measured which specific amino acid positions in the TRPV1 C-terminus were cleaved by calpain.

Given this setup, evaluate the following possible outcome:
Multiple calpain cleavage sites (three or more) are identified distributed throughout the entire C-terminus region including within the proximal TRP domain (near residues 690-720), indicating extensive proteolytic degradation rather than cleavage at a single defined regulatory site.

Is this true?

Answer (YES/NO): NO